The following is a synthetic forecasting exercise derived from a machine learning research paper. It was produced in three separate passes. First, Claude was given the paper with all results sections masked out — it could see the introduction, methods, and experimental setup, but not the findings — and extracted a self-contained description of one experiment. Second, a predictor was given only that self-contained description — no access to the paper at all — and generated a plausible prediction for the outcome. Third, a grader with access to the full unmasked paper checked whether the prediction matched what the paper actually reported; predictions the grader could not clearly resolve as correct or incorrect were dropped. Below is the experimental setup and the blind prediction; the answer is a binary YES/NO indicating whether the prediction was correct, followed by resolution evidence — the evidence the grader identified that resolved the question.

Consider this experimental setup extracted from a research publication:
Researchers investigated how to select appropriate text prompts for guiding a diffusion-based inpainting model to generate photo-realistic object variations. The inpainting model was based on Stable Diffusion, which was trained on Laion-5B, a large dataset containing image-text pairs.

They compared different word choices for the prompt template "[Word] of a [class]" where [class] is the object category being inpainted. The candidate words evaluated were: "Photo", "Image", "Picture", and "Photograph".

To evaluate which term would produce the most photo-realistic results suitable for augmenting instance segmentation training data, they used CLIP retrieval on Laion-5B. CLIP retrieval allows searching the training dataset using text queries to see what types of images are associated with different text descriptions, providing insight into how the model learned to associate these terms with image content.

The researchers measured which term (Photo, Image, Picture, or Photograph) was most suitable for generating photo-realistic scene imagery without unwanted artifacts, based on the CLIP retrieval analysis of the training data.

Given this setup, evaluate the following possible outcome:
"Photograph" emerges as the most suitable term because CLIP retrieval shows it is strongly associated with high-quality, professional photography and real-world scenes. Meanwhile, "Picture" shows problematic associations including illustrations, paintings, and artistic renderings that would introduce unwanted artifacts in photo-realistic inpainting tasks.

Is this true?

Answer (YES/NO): NO